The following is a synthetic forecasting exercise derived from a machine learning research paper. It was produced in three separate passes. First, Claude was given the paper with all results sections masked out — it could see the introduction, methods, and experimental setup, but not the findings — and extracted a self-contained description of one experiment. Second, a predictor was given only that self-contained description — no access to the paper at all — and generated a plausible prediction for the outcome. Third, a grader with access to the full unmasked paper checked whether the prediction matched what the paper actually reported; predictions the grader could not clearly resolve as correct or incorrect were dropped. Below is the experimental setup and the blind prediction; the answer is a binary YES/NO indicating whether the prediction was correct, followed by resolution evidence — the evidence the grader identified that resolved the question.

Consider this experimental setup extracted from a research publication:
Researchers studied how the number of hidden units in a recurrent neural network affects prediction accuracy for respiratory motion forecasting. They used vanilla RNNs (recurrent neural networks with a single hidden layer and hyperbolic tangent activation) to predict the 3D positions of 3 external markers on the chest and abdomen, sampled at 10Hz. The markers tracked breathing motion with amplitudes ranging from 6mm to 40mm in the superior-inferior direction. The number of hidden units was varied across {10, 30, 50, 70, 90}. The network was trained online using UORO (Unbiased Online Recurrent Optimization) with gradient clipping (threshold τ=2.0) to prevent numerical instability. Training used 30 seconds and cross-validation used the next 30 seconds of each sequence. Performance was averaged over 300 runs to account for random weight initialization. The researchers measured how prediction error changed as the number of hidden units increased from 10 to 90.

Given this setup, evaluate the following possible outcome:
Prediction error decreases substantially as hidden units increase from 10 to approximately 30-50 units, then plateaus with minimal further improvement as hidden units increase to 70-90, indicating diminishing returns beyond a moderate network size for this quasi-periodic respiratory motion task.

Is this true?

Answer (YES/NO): NO